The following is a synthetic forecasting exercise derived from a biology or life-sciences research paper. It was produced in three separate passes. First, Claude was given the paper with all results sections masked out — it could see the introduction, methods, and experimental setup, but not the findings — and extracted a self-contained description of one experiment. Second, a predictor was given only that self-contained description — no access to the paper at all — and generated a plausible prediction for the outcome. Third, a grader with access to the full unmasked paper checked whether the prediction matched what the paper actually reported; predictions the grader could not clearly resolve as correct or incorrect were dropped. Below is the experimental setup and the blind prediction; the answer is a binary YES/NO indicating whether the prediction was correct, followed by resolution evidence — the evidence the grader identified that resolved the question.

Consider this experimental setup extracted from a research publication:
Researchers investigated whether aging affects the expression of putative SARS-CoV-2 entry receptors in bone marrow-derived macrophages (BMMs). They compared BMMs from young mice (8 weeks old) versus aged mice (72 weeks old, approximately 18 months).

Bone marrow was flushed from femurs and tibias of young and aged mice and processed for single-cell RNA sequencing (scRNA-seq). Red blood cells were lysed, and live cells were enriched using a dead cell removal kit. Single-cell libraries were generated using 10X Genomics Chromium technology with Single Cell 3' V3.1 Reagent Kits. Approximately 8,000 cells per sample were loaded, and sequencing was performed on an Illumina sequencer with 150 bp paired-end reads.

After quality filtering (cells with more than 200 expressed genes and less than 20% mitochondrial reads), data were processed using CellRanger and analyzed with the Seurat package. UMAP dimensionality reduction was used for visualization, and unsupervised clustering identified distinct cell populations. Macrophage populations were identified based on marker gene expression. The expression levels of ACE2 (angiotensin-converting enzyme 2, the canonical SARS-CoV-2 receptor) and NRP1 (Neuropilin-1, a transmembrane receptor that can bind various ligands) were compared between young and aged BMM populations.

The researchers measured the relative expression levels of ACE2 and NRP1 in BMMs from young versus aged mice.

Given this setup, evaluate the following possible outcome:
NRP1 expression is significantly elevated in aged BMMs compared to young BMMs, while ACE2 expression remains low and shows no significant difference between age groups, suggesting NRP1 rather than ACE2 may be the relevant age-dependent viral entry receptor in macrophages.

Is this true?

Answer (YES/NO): NO